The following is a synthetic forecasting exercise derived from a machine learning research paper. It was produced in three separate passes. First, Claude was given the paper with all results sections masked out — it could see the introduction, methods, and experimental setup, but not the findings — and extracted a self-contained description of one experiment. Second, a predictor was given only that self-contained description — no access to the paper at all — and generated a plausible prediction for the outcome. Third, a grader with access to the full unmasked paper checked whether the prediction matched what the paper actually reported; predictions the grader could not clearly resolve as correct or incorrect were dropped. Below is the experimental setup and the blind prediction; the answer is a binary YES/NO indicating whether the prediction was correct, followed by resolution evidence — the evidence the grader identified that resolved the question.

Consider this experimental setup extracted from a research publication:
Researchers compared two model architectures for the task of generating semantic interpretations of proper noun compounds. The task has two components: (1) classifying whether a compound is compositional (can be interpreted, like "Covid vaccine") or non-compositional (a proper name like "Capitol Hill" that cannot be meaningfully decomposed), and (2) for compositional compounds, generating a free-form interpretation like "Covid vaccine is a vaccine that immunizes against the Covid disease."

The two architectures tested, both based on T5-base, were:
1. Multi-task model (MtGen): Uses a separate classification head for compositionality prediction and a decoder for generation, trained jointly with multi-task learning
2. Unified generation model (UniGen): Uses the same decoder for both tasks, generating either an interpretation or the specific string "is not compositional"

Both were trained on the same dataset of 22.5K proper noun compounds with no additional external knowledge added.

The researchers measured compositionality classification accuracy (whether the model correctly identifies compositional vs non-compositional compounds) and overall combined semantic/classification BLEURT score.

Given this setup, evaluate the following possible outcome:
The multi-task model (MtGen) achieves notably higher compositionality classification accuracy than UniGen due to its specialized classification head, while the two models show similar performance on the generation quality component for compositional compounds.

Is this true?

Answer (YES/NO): NO